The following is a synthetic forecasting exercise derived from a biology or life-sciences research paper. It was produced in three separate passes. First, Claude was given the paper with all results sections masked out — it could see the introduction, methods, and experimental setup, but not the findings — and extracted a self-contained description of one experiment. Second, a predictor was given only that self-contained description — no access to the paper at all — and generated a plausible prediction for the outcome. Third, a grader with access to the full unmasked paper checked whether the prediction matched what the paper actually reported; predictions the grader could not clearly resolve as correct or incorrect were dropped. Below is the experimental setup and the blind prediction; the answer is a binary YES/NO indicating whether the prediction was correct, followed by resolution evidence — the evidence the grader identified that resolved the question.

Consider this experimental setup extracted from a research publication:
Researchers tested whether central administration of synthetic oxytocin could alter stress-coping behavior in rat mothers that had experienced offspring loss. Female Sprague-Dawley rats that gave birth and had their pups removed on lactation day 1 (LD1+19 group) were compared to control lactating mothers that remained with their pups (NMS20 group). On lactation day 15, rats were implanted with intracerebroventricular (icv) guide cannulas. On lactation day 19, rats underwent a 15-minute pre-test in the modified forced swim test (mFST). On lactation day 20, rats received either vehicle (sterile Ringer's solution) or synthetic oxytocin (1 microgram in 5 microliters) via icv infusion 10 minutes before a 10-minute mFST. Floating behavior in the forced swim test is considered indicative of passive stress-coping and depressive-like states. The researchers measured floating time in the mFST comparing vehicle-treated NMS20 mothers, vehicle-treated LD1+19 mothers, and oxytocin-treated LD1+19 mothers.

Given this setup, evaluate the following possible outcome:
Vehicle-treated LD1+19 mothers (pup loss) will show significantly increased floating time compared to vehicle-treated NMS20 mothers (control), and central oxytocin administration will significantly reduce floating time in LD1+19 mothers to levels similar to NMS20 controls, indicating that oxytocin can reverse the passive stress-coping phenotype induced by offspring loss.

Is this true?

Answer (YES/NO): NO